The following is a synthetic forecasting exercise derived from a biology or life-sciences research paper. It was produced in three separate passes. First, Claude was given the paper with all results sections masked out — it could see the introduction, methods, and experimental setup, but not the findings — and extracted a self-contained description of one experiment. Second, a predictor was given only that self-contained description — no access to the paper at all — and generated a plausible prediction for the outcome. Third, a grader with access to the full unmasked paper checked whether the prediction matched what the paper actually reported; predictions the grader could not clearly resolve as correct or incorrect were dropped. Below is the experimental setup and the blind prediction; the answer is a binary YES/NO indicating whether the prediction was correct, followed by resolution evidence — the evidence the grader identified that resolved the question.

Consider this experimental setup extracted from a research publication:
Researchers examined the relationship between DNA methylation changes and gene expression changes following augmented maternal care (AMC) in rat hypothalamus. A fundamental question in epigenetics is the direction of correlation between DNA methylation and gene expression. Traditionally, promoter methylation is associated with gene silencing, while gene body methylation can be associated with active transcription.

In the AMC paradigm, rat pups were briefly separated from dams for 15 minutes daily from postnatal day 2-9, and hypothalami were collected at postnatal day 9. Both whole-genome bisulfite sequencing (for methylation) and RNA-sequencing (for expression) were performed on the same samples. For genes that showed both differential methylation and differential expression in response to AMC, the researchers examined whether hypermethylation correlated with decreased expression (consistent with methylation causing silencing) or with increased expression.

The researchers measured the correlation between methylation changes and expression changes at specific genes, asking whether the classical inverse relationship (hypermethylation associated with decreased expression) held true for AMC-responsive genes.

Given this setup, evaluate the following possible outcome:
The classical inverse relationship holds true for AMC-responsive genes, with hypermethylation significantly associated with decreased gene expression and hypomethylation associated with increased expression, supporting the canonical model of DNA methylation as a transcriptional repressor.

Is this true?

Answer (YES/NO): NO